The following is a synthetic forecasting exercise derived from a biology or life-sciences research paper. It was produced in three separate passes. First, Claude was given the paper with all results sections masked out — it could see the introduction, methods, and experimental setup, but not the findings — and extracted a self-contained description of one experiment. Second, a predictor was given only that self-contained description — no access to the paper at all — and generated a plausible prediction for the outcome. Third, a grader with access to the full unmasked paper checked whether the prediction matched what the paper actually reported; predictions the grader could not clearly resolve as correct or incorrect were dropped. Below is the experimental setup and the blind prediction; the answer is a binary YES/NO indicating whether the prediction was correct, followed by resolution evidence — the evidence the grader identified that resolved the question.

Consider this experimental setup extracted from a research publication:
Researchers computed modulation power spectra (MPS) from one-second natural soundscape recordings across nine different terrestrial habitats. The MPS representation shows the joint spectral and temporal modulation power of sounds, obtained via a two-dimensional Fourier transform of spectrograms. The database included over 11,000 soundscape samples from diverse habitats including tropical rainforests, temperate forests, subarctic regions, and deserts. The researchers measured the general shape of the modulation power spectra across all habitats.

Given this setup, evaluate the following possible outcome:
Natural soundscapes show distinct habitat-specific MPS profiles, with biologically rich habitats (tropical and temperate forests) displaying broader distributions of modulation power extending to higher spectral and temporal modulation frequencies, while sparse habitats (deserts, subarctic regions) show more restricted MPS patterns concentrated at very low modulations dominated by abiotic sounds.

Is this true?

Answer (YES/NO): NO